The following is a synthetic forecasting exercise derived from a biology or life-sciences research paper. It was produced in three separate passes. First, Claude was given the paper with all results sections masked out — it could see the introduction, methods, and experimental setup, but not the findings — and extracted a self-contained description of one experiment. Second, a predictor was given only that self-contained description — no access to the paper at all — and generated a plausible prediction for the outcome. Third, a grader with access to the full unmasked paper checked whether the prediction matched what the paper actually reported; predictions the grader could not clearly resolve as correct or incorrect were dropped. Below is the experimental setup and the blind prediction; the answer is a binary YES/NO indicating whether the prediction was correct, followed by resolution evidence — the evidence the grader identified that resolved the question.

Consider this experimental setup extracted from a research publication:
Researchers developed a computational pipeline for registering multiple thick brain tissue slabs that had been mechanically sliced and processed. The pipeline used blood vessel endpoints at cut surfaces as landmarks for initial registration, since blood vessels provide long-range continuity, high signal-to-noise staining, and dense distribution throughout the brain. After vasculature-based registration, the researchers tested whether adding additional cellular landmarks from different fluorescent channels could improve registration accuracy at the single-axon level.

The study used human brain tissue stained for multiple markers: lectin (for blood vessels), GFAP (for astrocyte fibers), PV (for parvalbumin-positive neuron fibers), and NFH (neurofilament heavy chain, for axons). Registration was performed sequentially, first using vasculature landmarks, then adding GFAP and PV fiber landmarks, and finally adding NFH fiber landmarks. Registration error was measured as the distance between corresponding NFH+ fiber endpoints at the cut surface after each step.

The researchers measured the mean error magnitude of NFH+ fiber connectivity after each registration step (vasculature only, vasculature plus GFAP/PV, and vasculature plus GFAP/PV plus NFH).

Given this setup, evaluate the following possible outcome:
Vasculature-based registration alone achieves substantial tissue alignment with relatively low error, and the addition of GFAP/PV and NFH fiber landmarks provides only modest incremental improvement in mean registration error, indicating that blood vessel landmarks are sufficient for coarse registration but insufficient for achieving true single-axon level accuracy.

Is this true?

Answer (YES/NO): NO